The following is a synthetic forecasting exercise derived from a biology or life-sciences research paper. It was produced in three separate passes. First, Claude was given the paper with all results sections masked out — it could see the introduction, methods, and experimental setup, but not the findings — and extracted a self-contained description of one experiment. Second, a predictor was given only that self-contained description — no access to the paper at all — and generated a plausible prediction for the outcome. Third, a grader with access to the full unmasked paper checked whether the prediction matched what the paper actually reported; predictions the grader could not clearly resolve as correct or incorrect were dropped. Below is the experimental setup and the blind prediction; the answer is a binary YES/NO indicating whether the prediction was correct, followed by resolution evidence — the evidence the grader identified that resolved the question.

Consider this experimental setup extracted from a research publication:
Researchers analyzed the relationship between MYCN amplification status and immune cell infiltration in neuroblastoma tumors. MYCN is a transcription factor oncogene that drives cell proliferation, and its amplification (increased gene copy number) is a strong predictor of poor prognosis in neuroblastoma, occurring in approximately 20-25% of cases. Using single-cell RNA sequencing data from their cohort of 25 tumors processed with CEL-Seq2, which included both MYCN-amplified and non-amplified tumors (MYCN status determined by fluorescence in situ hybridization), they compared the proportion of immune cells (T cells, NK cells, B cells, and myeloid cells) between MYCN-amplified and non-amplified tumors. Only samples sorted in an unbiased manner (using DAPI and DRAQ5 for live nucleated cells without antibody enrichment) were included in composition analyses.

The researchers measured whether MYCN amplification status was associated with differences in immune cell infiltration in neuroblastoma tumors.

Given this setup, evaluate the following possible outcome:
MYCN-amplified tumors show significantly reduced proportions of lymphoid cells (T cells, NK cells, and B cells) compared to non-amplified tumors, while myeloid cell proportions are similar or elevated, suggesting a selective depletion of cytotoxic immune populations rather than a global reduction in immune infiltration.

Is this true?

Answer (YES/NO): NO